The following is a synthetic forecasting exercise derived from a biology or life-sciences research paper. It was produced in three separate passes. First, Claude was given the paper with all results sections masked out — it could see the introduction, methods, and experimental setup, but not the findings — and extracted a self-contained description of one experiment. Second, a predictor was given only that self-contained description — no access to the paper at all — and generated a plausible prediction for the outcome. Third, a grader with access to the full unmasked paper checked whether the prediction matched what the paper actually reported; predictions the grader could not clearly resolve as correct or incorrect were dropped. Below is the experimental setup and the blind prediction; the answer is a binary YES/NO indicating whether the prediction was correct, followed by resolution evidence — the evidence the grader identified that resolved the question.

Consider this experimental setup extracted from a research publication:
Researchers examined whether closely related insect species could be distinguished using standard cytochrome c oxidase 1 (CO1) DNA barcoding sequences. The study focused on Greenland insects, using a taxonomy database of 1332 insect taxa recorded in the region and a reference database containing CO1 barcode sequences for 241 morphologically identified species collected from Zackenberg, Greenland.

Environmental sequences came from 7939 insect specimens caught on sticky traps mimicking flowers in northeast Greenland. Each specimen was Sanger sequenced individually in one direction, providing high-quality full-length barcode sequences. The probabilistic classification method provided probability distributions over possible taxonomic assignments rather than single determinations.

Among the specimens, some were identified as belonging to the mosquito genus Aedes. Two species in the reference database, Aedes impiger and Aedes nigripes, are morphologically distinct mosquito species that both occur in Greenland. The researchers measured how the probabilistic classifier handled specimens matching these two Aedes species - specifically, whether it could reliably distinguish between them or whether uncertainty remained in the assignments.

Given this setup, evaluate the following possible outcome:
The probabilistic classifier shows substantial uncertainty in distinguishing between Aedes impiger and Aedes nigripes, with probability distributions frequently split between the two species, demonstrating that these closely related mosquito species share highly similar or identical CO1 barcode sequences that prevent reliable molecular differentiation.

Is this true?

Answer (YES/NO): YES